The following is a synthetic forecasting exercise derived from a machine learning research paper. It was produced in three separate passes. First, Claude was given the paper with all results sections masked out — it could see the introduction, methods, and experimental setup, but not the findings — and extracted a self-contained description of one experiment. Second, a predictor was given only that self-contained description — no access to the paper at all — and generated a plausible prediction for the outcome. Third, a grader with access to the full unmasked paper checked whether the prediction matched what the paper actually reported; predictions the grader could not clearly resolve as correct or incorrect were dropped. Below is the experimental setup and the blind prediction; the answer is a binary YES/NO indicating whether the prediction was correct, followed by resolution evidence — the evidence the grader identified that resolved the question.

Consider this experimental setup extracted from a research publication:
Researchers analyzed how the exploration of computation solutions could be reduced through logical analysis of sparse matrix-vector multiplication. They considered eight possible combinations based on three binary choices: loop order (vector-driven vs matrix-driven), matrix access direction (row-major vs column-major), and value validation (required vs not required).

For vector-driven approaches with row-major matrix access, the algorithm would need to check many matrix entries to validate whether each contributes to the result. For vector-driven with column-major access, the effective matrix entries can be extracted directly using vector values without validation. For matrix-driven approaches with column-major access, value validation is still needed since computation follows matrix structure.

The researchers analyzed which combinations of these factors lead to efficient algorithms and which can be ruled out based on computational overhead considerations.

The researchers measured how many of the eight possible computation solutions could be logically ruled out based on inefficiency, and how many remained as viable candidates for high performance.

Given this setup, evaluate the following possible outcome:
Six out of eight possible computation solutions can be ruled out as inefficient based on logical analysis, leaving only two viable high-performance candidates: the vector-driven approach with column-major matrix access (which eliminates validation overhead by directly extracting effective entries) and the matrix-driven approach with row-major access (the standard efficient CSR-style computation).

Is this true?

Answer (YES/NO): NO